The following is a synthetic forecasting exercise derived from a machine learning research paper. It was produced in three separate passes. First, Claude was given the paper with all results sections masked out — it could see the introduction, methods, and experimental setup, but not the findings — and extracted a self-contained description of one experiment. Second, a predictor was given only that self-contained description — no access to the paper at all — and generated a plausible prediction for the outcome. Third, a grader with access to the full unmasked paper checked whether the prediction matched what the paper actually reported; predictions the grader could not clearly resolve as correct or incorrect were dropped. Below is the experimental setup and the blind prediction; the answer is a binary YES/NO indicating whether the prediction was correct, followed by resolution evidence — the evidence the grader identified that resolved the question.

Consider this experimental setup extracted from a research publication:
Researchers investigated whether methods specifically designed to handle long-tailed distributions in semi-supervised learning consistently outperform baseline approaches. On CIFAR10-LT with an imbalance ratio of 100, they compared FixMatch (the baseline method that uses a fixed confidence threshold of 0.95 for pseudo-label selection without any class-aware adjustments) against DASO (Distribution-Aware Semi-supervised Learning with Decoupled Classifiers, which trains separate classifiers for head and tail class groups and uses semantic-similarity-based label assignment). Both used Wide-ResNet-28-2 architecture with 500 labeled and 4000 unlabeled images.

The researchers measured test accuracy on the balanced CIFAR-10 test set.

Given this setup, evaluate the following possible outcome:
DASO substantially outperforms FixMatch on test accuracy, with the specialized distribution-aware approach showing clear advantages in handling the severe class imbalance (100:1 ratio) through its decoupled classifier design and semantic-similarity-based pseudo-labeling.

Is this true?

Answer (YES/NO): NO